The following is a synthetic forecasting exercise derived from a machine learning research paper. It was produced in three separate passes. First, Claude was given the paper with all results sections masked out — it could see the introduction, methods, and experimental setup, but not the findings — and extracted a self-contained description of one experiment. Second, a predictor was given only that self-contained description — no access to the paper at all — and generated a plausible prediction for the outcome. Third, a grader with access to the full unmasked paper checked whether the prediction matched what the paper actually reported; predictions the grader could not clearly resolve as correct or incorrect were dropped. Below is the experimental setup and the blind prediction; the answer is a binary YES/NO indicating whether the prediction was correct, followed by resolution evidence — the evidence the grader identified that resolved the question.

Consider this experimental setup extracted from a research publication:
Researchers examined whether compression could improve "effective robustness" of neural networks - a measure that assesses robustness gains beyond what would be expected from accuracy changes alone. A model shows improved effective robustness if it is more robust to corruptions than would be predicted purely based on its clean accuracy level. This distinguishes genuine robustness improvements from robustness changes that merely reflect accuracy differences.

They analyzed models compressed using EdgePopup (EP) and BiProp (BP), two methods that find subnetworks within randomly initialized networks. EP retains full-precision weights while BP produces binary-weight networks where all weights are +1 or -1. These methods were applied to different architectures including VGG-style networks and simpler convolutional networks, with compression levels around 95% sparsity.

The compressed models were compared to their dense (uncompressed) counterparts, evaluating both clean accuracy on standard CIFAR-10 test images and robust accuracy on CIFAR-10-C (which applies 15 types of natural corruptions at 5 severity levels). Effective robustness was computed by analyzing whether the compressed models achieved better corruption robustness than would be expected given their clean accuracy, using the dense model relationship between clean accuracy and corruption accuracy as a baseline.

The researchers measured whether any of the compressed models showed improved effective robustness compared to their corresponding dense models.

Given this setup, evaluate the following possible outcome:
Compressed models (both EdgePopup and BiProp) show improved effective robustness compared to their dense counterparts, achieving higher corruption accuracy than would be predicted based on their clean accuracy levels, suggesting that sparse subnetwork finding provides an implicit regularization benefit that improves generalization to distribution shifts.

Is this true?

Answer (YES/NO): YES